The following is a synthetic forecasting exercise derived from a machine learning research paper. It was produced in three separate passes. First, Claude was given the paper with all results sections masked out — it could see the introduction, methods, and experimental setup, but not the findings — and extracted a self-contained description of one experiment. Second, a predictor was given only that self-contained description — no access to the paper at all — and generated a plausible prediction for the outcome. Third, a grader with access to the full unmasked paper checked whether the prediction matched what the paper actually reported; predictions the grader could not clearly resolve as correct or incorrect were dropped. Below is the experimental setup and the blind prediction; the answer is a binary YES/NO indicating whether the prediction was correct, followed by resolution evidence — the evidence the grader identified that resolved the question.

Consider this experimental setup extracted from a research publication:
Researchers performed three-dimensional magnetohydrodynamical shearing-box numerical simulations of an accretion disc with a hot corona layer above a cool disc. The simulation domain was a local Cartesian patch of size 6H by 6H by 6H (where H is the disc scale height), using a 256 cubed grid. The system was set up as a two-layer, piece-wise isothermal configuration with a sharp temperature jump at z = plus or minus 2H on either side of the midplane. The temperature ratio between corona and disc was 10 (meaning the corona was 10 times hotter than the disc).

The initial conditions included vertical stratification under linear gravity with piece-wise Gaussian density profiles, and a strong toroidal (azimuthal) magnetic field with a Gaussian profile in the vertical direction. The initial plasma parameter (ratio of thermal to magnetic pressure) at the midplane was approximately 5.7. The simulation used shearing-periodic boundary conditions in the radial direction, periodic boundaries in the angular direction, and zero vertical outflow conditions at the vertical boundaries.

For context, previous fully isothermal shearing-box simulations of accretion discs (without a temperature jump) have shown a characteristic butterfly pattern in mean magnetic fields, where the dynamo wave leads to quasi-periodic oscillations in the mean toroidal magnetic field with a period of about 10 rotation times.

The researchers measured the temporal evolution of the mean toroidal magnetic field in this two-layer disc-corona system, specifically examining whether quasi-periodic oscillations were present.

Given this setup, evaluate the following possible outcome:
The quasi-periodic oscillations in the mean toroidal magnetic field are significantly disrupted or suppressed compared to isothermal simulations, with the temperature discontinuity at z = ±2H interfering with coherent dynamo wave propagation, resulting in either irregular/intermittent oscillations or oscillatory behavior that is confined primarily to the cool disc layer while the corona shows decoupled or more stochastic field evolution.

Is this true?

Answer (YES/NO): NO